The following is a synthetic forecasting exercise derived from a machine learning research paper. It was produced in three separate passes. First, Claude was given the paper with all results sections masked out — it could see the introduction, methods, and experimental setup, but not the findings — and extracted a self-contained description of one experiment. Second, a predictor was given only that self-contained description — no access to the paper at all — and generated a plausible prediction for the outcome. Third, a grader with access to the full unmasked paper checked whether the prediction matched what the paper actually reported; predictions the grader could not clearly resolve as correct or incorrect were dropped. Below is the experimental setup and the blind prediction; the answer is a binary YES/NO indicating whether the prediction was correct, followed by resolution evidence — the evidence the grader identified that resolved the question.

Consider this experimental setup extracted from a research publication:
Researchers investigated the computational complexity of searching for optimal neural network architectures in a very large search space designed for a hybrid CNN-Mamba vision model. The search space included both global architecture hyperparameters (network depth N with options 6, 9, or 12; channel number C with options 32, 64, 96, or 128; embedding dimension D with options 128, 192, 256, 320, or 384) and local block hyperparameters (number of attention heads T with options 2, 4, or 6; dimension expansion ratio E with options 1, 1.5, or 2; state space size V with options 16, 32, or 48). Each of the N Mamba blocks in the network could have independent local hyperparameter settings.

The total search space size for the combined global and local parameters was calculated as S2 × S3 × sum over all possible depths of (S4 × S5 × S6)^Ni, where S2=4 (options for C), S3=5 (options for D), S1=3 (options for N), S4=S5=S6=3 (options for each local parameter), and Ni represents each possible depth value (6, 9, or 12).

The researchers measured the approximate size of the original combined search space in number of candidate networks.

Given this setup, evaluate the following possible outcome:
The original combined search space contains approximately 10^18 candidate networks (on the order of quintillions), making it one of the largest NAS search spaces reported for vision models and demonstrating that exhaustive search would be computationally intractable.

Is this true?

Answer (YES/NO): YES